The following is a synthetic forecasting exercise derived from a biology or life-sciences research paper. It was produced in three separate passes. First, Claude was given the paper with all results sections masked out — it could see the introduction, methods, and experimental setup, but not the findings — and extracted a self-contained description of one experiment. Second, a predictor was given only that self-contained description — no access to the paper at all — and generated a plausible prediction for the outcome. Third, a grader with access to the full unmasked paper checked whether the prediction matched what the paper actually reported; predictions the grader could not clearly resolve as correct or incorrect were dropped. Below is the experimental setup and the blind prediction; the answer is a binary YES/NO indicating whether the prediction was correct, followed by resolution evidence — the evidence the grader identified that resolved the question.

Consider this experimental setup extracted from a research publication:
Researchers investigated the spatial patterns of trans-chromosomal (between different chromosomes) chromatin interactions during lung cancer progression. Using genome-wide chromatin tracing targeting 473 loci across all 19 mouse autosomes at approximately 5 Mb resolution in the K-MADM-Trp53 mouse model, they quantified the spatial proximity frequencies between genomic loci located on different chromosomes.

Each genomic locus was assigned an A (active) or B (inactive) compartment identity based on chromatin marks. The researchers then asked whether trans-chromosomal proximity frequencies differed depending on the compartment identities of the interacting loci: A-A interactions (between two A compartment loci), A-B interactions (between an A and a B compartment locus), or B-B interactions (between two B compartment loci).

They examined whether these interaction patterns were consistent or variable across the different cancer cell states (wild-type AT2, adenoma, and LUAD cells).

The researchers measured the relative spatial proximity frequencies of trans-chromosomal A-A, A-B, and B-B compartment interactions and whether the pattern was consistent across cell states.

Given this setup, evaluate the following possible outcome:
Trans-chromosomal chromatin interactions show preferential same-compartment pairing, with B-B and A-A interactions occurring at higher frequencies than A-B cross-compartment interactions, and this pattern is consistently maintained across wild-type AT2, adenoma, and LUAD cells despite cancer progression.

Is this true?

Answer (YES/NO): NO